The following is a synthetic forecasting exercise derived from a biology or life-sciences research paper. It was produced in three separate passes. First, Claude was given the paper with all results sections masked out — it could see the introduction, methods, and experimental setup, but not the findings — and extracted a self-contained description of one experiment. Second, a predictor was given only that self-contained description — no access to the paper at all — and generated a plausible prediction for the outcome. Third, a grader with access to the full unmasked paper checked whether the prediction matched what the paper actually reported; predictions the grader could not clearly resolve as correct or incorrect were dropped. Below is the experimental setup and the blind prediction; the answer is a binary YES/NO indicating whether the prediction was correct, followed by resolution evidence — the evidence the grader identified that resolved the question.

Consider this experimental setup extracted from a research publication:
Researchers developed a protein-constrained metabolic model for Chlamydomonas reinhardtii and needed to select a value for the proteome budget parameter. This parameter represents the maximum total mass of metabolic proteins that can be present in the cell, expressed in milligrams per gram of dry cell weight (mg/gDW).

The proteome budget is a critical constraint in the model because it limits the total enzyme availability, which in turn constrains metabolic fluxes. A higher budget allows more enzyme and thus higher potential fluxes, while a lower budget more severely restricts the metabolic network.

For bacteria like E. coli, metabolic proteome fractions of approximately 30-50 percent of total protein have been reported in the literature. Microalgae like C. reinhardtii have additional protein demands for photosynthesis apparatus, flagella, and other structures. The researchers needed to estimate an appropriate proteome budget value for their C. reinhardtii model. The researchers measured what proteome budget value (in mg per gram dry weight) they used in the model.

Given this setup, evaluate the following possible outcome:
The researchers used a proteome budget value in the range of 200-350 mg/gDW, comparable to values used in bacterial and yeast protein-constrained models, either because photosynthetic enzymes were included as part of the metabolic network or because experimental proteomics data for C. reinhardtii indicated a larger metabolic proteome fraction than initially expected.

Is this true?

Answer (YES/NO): NO